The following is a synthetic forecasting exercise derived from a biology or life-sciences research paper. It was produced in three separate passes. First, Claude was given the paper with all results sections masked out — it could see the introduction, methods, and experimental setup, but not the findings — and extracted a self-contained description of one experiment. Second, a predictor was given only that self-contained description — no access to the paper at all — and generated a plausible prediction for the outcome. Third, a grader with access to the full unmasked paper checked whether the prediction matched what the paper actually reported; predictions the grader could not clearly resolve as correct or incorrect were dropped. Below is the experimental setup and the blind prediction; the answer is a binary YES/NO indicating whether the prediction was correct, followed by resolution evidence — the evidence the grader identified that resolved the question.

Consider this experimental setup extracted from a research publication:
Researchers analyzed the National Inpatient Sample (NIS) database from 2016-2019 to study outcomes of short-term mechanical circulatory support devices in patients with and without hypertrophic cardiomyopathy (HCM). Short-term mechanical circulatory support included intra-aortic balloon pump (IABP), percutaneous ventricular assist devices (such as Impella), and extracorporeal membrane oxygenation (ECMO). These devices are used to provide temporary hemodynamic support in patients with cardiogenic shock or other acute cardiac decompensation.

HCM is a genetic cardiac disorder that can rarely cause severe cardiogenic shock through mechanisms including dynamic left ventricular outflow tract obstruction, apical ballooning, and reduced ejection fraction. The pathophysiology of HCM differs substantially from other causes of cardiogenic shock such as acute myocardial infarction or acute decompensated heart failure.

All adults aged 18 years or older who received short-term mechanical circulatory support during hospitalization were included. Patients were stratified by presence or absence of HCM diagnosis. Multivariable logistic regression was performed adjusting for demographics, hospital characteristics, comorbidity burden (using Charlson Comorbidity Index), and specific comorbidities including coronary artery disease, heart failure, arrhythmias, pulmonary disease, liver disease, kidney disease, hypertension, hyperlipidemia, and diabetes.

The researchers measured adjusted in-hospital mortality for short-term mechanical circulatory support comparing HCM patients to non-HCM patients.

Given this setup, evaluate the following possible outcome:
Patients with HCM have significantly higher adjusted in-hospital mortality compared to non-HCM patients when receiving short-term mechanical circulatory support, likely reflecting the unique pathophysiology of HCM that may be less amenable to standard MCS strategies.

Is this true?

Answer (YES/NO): YES